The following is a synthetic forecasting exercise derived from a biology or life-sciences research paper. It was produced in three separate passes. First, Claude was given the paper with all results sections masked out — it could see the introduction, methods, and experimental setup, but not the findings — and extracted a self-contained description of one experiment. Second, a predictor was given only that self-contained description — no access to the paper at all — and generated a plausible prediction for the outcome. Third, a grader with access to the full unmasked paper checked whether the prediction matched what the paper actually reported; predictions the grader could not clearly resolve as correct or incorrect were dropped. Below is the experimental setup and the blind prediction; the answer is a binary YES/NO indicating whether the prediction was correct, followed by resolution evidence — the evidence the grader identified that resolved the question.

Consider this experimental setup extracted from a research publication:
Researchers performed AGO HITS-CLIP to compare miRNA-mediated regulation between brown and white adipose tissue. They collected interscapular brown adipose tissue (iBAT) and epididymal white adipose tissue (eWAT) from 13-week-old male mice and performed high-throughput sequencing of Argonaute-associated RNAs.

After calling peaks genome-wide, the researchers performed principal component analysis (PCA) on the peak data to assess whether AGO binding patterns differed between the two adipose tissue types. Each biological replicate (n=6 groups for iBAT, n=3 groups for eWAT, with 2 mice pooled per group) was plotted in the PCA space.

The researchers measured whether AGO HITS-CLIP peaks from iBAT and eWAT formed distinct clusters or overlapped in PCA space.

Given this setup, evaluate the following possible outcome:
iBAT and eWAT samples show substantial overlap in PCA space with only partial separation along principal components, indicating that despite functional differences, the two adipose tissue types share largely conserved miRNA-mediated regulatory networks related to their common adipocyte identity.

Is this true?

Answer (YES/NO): NO